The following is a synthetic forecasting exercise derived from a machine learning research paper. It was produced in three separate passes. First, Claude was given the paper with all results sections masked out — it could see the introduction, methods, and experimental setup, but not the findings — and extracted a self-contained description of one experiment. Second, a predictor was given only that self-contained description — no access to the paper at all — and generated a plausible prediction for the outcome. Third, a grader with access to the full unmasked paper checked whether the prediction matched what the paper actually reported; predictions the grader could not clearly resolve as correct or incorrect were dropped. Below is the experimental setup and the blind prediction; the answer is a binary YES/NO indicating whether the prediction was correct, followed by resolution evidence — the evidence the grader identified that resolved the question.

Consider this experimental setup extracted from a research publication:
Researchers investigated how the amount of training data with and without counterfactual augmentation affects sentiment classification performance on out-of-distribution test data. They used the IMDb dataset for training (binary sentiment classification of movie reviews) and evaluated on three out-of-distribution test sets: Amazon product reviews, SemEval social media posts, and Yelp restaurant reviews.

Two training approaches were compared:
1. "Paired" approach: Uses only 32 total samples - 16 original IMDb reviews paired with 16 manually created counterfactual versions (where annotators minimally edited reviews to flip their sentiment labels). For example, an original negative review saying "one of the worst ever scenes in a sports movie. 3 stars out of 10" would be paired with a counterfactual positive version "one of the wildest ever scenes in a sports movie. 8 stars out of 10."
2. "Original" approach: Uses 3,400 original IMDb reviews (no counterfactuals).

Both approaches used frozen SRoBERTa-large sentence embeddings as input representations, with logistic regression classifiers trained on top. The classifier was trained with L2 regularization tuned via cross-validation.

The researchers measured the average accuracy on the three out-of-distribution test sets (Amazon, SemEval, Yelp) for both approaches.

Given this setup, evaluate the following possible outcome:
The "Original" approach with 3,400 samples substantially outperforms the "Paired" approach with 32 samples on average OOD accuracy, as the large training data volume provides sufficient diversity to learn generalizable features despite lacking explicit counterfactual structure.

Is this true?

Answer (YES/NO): NO